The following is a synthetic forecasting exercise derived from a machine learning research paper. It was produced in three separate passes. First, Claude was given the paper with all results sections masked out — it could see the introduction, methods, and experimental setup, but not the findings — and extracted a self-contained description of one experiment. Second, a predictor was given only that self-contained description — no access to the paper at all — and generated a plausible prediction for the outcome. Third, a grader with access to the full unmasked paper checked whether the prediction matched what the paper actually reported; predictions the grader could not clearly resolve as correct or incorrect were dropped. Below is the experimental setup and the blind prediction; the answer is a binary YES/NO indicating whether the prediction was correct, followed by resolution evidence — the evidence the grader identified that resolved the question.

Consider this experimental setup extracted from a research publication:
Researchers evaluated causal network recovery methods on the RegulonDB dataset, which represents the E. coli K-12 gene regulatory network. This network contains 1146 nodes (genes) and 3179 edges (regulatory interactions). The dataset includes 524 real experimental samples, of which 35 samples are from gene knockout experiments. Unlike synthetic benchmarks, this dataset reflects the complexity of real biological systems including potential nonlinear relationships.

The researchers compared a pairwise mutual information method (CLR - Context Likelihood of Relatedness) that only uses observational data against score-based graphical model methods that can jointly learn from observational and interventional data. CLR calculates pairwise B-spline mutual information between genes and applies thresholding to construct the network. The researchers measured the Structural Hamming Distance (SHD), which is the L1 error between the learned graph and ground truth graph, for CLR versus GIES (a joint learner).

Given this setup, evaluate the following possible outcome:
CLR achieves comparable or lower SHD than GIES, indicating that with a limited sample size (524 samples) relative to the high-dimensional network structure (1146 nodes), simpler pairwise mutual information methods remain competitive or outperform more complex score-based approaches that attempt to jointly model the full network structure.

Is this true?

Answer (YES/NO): YES